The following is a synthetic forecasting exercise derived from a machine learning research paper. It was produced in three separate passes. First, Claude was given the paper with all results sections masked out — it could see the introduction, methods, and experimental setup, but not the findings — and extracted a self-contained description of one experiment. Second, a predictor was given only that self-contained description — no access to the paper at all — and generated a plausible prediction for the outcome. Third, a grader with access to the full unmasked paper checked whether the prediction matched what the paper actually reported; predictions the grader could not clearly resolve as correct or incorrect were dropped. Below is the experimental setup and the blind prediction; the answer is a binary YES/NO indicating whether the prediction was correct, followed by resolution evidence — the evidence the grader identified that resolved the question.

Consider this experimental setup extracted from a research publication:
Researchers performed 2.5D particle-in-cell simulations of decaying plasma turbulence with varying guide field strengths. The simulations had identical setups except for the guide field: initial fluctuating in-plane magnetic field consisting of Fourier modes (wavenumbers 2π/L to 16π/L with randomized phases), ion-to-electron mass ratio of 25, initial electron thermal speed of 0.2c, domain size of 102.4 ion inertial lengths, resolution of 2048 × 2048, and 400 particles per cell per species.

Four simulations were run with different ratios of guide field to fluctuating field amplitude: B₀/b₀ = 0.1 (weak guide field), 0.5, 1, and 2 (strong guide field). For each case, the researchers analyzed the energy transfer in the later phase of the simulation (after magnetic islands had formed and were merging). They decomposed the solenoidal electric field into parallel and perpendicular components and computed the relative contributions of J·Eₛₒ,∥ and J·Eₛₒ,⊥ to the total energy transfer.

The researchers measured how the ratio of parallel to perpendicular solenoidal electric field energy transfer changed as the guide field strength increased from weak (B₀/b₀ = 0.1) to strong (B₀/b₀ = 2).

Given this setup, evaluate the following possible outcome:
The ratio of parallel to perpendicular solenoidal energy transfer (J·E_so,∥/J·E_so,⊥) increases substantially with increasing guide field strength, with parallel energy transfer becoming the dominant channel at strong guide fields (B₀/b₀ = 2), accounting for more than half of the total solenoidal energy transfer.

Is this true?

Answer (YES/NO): YES